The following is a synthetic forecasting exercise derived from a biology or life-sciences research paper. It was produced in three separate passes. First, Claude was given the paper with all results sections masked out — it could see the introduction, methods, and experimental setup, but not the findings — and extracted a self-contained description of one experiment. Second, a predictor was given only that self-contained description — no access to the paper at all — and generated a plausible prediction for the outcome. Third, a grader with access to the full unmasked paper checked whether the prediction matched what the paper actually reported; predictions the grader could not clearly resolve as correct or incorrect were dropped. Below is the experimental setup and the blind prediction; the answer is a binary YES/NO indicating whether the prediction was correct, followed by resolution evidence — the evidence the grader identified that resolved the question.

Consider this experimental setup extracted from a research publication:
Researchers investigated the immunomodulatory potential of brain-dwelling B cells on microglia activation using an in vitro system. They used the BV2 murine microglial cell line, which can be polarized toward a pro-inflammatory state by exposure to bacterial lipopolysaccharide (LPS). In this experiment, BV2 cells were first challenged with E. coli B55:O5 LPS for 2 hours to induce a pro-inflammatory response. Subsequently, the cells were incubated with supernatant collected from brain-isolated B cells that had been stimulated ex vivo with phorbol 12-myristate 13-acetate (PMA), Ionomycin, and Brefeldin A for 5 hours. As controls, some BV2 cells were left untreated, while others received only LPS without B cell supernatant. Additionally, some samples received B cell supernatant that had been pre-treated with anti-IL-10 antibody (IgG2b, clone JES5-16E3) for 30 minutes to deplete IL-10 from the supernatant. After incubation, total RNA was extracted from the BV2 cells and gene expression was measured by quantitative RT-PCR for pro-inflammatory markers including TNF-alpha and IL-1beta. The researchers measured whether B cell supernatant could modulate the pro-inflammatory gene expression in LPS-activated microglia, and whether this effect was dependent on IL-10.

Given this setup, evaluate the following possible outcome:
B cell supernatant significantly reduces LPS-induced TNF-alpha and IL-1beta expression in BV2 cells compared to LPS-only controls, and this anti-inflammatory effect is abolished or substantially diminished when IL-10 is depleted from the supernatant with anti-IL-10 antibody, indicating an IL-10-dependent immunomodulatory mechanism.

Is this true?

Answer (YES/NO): YES